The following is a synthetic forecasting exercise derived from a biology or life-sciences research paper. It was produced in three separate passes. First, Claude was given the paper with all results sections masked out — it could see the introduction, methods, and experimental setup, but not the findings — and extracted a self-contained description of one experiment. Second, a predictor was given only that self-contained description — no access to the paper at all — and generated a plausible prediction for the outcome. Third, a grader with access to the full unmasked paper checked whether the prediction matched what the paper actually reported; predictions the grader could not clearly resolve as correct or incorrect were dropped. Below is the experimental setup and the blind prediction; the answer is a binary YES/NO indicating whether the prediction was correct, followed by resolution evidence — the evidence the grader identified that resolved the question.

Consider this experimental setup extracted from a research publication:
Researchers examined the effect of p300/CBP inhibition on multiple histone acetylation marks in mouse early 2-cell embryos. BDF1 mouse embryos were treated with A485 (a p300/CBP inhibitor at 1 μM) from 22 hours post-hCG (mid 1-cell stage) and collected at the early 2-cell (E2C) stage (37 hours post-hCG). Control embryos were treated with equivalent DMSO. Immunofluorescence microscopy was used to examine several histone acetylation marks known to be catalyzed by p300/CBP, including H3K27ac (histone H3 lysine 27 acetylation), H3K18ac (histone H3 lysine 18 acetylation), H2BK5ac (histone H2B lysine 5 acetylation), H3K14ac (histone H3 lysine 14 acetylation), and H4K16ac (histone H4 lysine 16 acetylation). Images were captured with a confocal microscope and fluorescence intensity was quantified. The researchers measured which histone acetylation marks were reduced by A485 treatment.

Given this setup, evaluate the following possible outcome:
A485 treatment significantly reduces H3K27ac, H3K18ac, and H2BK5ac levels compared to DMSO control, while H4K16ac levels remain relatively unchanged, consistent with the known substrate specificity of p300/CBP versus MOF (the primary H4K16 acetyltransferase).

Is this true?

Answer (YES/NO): YES